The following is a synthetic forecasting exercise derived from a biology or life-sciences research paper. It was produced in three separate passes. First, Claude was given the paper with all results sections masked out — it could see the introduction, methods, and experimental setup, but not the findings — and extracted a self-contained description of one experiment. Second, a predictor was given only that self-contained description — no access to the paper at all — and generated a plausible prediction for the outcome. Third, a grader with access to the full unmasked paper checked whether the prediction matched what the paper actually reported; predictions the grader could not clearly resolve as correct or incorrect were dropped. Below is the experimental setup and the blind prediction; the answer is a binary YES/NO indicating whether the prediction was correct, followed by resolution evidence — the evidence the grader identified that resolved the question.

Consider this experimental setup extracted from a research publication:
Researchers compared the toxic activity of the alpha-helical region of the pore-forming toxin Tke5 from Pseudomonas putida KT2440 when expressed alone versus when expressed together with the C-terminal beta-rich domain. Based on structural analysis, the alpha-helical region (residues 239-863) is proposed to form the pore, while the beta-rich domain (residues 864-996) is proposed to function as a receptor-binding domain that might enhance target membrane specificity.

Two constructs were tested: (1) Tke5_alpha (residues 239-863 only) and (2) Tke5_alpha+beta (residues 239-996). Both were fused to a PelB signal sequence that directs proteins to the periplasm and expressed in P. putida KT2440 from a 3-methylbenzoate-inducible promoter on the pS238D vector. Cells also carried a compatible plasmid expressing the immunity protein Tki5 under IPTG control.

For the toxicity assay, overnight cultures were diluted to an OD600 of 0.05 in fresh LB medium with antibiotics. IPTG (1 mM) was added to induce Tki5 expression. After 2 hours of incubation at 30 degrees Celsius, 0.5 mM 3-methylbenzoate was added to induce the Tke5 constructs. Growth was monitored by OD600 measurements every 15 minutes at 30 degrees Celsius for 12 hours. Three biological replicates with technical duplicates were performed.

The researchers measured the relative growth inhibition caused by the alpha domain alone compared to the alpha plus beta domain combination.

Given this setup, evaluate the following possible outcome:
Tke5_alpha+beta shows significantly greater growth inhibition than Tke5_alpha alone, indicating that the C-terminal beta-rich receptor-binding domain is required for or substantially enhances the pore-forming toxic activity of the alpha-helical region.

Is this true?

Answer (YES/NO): NO